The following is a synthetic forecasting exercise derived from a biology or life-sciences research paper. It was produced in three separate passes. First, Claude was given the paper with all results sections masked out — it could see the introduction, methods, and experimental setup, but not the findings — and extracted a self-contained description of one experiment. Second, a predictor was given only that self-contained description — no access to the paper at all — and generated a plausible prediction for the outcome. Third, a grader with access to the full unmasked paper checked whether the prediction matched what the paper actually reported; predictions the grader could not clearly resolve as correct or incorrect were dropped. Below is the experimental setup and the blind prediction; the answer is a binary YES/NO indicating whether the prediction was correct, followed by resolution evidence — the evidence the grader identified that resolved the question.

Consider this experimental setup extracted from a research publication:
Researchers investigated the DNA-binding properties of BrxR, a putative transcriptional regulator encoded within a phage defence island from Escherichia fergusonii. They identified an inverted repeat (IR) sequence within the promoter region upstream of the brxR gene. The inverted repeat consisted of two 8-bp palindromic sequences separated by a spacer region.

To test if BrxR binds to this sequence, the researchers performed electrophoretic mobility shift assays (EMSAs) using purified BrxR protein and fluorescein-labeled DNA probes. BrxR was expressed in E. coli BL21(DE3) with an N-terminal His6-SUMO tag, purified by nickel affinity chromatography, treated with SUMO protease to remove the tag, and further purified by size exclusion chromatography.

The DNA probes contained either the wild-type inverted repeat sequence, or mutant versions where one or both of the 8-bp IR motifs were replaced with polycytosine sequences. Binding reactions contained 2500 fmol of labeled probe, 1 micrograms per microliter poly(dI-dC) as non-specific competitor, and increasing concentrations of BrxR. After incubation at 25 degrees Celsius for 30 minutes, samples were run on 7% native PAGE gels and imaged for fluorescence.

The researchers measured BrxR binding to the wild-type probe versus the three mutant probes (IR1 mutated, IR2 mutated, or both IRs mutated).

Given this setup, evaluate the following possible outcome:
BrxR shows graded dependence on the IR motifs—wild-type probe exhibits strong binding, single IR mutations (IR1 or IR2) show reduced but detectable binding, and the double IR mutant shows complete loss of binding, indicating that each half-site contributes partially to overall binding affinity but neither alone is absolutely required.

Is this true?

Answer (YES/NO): YES